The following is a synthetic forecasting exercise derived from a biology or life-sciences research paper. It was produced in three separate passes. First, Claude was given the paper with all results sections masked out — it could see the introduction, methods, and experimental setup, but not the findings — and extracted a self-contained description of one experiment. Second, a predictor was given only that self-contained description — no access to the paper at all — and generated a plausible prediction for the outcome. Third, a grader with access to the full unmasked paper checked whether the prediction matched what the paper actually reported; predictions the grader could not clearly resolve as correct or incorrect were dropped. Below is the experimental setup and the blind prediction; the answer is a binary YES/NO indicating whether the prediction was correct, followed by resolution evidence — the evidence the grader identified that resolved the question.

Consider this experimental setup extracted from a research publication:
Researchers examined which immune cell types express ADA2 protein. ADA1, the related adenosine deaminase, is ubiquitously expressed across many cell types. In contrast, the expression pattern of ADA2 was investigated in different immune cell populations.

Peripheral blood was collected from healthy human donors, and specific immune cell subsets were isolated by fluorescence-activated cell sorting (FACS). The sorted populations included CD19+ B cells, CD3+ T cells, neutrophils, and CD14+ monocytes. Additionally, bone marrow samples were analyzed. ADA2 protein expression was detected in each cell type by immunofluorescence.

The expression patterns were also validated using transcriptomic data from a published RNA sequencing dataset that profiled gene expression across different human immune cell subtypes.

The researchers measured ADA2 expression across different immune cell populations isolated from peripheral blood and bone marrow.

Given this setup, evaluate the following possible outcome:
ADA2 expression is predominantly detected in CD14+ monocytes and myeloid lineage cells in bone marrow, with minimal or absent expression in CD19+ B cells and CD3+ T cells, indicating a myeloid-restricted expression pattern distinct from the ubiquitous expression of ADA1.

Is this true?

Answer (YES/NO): YES